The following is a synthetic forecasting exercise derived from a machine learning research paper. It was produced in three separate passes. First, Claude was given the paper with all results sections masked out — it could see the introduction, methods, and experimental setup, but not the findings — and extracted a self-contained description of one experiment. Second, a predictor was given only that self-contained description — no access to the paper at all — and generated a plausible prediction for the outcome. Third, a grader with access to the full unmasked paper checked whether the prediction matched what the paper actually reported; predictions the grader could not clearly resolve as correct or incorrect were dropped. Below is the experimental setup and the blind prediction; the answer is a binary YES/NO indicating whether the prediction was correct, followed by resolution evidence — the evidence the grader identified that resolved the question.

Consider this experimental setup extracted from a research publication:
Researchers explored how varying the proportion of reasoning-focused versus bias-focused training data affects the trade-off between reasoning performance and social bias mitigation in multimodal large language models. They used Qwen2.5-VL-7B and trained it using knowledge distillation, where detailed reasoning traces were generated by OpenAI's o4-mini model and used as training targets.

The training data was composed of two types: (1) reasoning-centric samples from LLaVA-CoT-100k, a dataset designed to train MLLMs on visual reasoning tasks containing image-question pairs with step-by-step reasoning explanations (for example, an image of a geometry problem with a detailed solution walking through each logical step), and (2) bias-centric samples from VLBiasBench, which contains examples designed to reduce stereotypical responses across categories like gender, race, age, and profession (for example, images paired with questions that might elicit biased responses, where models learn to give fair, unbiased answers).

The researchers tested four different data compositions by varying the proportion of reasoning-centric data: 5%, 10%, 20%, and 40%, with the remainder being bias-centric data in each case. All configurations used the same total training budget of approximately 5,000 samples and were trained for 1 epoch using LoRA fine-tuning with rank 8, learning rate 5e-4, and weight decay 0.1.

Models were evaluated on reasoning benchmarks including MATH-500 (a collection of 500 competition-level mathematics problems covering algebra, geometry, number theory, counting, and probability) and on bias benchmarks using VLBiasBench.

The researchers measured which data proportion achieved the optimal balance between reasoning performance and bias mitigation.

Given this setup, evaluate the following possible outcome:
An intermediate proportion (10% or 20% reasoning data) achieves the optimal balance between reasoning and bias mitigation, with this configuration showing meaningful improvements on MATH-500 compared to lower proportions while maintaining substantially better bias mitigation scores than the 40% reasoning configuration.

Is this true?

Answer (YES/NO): NO